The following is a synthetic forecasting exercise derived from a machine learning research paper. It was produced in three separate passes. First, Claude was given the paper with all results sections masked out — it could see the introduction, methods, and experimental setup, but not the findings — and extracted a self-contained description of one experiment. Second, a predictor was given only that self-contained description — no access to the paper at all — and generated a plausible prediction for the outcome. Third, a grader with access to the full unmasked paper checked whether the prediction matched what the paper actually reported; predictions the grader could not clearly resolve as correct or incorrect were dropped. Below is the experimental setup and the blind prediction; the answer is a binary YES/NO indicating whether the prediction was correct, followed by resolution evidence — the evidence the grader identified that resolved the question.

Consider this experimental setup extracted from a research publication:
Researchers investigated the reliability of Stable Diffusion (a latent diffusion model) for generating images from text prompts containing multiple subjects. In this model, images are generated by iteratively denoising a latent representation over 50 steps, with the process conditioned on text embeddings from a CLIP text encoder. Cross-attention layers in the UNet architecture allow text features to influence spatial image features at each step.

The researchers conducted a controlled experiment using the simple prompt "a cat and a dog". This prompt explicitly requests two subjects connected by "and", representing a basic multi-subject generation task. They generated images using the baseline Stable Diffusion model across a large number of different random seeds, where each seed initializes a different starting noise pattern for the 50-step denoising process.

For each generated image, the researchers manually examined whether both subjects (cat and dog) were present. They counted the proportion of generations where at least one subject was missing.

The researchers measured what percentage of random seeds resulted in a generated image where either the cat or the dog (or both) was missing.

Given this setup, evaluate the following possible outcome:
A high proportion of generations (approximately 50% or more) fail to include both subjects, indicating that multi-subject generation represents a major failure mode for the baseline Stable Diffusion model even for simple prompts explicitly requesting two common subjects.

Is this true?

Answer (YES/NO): YES